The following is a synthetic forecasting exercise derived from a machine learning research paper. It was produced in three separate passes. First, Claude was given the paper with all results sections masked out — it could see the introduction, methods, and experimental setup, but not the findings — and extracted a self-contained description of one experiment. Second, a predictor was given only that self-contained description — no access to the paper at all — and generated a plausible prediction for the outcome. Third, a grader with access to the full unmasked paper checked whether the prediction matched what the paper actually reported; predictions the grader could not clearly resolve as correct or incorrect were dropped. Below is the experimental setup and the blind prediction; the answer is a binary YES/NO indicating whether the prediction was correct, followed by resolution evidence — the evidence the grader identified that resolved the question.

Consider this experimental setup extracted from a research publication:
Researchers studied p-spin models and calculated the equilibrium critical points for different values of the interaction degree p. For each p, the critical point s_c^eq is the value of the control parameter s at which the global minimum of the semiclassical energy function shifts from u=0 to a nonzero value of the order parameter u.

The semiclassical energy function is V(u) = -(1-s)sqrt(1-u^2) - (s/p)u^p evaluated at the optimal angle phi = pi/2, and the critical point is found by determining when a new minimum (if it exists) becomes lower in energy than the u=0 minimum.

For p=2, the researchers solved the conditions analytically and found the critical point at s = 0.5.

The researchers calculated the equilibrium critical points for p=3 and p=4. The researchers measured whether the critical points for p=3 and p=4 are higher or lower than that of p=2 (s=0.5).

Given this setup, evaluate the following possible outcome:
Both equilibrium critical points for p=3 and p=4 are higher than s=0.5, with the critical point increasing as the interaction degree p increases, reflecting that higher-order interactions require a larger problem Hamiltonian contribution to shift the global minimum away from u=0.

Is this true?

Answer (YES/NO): YES